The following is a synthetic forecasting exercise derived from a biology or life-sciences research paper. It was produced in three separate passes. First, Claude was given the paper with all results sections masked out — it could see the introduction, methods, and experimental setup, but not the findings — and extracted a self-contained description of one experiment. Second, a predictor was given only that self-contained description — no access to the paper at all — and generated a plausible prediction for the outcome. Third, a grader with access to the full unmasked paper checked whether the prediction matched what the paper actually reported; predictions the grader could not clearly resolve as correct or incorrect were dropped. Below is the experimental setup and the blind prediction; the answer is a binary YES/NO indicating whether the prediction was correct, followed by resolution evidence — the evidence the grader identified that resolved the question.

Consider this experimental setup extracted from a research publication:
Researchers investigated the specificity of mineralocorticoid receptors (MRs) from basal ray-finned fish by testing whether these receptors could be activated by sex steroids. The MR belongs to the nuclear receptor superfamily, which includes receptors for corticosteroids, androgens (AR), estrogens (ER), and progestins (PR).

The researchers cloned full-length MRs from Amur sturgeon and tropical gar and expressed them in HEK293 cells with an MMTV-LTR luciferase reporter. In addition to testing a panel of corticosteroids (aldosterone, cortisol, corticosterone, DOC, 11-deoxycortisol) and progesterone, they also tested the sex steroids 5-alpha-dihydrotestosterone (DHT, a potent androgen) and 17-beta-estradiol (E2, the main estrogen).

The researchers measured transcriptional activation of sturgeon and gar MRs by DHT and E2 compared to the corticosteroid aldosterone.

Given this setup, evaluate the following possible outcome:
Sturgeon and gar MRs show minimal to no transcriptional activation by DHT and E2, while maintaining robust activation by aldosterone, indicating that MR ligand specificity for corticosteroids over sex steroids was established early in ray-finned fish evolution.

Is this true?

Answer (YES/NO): YES